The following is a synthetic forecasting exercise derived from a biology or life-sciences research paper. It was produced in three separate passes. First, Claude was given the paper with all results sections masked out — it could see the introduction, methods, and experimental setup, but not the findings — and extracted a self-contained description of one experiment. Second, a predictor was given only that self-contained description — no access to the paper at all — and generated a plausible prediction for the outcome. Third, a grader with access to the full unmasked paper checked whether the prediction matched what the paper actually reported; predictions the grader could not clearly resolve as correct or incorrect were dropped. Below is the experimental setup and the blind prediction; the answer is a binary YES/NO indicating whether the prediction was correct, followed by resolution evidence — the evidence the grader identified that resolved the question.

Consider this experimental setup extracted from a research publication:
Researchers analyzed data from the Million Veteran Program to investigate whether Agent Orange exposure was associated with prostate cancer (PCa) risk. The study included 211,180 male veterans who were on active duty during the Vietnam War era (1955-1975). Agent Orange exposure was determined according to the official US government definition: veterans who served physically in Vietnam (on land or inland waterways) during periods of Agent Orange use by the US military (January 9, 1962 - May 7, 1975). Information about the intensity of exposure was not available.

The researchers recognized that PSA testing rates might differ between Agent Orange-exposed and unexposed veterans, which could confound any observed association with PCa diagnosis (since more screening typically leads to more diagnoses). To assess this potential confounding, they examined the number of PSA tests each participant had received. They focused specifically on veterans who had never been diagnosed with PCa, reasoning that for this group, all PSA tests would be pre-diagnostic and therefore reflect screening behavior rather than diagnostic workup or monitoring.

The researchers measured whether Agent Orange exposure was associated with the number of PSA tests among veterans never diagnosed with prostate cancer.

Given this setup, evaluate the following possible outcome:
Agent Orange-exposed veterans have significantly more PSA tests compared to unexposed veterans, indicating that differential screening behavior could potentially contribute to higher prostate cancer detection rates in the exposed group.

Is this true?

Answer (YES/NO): NO